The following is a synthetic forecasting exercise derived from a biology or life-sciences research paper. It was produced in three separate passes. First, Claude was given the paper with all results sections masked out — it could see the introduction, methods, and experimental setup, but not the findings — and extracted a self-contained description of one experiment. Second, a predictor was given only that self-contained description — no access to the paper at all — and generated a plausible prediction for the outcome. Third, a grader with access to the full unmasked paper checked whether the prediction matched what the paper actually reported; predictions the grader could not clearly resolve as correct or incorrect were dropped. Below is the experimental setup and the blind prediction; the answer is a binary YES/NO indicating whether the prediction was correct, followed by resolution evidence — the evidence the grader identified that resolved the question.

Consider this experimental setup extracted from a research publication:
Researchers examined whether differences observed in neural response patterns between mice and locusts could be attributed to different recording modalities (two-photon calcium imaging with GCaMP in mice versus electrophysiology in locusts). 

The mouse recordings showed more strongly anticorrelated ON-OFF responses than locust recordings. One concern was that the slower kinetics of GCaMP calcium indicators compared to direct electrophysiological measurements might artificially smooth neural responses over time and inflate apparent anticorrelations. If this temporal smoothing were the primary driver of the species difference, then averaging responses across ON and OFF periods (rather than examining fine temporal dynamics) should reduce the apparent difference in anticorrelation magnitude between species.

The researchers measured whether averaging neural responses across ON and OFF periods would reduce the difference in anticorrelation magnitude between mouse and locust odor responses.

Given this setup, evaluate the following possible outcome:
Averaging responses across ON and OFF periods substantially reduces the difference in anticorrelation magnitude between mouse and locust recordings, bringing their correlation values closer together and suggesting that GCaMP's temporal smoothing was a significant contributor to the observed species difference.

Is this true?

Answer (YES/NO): NO